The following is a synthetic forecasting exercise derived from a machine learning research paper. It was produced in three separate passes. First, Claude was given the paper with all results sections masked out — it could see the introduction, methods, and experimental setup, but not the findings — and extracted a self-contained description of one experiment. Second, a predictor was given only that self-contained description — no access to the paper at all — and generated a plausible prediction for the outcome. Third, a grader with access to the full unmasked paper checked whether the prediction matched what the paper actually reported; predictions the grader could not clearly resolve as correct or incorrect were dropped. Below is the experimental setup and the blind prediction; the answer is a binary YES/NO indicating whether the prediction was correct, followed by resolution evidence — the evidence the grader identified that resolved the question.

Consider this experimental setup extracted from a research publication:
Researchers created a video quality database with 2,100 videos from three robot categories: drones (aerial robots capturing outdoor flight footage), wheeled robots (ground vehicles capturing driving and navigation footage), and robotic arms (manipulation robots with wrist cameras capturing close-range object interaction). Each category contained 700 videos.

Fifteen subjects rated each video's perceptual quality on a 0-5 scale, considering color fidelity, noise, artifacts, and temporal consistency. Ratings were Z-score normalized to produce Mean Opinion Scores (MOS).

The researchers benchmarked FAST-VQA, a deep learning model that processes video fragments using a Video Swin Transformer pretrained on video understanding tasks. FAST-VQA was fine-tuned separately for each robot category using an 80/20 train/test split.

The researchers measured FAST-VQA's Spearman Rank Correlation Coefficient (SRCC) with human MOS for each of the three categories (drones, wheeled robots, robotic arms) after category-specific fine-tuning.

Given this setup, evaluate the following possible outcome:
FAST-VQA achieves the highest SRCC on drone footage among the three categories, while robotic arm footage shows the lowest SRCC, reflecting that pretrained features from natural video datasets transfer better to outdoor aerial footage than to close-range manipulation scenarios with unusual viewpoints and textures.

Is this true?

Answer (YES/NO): NO